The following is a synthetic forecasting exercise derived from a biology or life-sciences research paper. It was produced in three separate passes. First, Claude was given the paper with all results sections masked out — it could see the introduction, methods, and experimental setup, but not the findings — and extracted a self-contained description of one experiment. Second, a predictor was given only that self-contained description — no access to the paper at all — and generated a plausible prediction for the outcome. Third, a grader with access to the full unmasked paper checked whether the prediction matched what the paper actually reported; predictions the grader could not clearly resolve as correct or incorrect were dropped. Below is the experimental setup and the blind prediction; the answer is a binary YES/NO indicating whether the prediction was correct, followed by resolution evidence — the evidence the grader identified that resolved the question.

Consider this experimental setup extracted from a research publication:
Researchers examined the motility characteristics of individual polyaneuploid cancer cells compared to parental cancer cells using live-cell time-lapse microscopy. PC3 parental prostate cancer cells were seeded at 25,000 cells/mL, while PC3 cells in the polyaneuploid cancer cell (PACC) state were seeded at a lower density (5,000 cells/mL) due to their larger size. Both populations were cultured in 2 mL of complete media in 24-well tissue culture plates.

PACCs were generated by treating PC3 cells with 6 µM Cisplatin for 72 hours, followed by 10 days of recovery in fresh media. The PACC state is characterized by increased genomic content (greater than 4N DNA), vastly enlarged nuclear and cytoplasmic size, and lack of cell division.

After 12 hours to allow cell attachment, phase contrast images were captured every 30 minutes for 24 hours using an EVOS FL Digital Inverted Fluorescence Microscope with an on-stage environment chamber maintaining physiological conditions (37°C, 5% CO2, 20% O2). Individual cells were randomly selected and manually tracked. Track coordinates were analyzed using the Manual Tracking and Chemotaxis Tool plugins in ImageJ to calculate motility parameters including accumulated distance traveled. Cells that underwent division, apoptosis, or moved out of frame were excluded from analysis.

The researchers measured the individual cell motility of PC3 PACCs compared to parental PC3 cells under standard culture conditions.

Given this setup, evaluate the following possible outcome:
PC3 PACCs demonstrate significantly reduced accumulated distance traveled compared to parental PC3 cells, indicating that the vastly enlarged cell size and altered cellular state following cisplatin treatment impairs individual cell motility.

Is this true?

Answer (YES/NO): NO